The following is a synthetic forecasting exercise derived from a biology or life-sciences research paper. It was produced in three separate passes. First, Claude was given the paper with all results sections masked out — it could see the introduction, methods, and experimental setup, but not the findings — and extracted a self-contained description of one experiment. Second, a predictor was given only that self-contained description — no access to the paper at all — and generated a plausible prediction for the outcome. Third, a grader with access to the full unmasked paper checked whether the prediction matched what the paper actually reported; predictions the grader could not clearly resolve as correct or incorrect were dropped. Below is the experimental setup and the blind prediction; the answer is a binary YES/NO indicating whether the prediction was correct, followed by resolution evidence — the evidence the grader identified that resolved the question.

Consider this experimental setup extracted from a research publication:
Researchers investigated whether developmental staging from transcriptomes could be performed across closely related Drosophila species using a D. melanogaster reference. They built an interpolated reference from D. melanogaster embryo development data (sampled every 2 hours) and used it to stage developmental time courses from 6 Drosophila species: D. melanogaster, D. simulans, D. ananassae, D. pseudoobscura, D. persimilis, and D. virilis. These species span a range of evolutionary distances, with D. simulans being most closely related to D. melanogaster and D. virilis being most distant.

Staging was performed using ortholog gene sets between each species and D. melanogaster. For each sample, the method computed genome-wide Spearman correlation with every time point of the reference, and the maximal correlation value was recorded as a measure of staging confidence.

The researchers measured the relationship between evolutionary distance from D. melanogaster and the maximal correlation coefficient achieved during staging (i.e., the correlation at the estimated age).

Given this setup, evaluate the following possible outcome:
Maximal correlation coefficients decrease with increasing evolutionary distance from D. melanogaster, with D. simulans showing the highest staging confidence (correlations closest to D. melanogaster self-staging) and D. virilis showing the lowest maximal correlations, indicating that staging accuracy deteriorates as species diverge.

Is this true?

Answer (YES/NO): NO